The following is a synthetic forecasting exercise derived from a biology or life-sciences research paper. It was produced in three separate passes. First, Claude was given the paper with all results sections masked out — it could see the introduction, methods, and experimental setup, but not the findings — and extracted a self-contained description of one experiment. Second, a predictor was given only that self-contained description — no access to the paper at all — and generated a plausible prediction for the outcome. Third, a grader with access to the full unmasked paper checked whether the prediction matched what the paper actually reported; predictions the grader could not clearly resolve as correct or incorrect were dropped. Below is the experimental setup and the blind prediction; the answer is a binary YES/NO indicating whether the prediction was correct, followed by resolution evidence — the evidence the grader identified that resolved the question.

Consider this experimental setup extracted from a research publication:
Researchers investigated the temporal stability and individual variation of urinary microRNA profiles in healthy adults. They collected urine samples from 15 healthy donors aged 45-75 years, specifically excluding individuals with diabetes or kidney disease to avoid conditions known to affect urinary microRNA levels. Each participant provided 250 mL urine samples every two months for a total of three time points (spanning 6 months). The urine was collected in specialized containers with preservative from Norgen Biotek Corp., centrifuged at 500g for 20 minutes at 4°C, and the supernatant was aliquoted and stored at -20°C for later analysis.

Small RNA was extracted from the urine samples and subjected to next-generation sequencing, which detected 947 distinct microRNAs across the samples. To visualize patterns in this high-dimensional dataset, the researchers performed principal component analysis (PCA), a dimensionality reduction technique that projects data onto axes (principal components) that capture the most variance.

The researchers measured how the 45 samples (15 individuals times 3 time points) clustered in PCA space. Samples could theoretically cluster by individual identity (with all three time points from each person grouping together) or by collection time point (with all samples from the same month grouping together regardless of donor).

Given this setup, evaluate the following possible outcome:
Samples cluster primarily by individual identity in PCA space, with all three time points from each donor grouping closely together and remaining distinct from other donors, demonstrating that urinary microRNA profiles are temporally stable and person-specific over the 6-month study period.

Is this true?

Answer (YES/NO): NO